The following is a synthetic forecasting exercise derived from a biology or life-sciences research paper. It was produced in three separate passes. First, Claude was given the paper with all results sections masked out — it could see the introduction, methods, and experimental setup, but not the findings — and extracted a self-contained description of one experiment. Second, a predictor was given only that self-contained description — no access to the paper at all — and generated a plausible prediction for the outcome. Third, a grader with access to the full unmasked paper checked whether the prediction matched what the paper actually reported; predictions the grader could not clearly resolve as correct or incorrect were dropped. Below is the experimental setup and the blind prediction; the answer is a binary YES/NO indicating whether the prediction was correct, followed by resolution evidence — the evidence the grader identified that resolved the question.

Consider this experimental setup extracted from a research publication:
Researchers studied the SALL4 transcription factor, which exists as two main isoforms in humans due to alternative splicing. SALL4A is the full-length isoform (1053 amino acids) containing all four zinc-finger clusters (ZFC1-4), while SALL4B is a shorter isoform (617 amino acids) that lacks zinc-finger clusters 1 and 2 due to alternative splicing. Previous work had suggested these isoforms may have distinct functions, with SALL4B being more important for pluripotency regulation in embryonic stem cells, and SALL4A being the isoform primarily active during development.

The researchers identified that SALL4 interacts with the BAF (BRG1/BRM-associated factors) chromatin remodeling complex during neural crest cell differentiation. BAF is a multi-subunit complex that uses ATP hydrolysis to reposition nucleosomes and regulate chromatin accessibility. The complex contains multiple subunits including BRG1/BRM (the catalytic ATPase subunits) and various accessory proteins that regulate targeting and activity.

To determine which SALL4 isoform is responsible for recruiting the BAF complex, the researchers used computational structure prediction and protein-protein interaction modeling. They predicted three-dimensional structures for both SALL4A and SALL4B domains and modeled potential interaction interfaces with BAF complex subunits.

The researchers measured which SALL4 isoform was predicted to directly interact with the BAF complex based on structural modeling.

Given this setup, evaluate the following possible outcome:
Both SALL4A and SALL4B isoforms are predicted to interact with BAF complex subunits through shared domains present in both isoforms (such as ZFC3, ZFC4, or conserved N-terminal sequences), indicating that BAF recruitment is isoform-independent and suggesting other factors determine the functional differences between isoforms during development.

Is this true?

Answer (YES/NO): NO